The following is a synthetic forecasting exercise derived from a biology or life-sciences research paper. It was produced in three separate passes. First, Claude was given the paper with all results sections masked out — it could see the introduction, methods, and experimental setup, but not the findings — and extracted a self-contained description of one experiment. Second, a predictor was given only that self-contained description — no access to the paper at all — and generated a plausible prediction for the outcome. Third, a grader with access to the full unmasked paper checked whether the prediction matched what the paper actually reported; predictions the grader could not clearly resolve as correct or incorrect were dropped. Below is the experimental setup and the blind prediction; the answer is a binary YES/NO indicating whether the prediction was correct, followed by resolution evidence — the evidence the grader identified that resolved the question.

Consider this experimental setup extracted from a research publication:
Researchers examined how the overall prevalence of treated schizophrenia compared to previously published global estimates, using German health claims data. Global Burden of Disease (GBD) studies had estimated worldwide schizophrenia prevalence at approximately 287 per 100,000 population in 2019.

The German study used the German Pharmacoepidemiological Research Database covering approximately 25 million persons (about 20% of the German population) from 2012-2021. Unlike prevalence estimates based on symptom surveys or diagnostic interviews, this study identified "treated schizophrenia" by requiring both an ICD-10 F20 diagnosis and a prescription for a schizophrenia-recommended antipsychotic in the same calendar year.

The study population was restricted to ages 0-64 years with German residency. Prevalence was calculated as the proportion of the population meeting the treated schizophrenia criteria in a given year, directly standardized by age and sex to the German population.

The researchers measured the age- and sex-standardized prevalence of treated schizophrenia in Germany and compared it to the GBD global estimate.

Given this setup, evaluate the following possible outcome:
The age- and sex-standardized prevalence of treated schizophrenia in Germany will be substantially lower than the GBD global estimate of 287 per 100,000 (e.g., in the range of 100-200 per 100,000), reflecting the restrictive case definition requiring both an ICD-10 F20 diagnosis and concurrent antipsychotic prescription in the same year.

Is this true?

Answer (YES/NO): NO